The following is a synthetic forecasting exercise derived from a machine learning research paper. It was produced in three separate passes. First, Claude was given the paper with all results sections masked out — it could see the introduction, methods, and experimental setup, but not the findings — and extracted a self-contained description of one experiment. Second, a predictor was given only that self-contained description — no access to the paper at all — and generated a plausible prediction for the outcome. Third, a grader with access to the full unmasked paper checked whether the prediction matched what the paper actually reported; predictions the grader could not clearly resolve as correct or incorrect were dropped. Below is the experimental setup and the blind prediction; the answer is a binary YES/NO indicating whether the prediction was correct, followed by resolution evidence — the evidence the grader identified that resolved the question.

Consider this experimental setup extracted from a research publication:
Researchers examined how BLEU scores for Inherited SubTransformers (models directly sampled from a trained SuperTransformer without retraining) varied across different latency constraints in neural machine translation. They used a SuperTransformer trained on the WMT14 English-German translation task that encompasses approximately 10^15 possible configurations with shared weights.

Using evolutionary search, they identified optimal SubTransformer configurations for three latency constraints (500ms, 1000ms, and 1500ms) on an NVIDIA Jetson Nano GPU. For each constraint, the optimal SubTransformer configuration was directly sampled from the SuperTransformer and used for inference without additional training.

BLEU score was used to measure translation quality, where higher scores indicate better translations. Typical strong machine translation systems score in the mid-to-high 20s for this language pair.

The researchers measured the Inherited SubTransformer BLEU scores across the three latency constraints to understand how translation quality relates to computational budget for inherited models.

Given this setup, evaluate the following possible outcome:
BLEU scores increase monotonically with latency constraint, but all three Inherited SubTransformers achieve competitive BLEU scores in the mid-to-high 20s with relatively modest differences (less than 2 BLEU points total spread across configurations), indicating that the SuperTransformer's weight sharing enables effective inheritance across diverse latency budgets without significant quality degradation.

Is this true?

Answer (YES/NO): NO